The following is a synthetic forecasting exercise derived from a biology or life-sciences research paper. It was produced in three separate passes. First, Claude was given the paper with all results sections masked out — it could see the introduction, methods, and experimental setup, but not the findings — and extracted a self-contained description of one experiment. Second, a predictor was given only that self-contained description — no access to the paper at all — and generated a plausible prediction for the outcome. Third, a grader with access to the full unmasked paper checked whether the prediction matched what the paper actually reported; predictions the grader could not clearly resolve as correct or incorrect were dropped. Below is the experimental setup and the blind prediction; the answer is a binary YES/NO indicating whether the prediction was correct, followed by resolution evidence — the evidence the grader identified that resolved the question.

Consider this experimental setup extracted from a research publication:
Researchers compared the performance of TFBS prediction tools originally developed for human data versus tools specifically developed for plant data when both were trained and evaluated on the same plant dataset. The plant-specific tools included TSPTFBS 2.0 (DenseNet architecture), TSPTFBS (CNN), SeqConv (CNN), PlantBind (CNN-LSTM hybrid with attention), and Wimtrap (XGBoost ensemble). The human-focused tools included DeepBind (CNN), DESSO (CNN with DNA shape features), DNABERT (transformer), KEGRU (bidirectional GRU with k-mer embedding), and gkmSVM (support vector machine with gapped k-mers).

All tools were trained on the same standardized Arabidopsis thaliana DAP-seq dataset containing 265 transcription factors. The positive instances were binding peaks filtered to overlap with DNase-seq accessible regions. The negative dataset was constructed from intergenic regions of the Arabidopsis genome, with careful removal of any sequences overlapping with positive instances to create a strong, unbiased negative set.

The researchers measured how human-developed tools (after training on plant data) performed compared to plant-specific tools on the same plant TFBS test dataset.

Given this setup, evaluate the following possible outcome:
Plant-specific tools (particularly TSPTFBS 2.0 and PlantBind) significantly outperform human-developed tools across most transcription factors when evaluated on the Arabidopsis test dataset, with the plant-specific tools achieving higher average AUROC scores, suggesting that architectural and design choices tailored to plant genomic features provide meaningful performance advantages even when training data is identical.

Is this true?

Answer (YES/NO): NO